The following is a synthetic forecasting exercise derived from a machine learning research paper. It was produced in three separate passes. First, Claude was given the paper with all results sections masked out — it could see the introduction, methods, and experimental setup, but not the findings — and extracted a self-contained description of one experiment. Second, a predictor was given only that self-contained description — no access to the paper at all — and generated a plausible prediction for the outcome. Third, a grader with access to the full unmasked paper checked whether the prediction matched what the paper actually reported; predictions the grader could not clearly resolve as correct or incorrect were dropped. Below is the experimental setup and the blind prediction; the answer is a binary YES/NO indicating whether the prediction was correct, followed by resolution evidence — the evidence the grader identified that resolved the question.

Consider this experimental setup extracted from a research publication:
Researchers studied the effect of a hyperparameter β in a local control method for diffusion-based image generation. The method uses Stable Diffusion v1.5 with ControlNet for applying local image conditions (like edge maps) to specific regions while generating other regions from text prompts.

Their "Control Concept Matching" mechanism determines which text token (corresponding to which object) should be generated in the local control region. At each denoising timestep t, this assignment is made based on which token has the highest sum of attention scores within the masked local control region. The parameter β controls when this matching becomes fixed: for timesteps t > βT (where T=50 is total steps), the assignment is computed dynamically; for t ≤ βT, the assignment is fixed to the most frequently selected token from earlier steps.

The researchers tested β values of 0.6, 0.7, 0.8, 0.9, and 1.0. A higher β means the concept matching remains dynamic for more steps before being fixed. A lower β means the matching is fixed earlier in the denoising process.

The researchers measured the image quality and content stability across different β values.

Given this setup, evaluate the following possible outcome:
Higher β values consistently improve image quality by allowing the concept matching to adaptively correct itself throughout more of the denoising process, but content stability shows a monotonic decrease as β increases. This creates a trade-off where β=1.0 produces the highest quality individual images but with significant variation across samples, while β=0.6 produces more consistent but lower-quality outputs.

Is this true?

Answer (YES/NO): NO